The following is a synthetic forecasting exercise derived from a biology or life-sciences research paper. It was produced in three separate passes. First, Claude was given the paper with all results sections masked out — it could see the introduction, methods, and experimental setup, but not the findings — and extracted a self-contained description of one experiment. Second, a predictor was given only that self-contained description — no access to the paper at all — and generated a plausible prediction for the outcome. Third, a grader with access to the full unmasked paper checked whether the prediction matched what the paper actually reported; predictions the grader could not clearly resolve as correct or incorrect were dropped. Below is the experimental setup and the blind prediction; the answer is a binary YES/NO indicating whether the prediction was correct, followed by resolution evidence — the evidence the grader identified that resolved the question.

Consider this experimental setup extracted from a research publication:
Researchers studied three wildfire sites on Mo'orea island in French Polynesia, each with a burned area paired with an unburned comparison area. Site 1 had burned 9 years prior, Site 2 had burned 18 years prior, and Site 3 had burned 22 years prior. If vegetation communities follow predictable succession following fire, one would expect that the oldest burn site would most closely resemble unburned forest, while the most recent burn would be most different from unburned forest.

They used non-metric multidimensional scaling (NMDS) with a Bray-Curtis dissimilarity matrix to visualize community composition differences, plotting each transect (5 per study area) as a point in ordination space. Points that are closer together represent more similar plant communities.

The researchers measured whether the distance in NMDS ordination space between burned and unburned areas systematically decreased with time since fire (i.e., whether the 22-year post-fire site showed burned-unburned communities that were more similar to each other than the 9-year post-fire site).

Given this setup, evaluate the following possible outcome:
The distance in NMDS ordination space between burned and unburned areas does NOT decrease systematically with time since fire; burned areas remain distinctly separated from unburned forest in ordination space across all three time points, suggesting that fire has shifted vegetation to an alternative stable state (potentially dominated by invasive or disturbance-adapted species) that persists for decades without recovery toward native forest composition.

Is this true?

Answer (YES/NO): YES